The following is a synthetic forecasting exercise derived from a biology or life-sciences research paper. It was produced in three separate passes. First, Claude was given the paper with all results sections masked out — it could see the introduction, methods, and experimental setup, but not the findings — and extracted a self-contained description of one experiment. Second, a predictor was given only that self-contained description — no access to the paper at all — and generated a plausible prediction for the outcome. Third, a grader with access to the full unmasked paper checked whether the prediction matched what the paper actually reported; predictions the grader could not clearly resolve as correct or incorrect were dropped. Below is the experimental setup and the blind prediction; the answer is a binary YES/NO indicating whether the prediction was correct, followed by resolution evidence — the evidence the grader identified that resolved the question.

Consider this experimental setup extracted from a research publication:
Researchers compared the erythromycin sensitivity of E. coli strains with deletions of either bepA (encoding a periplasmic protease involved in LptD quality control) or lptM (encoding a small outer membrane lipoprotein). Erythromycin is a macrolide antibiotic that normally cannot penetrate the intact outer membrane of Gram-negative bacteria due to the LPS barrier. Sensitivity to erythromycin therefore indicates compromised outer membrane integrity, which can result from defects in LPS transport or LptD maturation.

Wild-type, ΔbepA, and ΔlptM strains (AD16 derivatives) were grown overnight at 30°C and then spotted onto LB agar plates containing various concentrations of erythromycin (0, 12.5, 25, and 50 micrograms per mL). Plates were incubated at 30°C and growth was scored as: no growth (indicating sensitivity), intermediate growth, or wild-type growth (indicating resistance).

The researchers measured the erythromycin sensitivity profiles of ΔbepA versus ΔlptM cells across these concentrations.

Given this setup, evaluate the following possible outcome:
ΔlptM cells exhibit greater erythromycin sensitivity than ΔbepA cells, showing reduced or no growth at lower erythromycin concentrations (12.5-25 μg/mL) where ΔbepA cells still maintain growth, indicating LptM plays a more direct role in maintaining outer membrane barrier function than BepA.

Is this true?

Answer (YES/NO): NO